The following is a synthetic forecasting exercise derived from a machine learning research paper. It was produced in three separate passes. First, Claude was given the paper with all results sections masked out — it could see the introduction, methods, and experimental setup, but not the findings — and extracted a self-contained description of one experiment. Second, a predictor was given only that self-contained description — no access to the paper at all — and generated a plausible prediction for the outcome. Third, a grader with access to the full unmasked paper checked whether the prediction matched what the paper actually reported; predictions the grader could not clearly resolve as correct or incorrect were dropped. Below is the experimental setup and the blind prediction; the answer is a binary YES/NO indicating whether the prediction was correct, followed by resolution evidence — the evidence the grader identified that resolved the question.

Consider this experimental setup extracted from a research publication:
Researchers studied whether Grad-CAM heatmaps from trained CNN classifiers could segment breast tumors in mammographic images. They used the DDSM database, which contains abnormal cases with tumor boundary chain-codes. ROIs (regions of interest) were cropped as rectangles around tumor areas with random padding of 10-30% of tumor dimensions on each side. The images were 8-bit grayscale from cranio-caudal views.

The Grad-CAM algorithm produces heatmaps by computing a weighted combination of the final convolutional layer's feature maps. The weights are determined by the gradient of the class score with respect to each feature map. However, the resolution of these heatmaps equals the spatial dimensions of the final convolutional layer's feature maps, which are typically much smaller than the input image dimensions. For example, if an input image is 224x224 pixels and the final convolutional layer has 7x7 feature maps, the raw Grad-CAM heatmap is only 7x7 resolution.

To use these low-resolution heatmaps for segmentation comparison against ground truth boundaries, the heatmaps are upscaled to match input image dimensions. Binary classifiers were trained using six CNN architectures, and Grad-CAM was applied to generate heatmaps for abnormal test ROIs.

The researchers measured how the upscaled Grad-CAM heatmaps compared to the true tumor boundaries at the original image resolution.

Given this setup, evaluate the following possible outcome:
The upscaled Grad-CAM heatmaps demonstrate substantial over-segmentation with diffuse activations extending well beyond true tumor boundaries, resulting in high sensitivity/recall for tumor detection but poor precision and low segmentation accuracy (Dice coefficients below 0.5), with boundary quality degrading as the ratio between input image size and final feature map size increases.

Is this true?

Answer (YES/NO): NO